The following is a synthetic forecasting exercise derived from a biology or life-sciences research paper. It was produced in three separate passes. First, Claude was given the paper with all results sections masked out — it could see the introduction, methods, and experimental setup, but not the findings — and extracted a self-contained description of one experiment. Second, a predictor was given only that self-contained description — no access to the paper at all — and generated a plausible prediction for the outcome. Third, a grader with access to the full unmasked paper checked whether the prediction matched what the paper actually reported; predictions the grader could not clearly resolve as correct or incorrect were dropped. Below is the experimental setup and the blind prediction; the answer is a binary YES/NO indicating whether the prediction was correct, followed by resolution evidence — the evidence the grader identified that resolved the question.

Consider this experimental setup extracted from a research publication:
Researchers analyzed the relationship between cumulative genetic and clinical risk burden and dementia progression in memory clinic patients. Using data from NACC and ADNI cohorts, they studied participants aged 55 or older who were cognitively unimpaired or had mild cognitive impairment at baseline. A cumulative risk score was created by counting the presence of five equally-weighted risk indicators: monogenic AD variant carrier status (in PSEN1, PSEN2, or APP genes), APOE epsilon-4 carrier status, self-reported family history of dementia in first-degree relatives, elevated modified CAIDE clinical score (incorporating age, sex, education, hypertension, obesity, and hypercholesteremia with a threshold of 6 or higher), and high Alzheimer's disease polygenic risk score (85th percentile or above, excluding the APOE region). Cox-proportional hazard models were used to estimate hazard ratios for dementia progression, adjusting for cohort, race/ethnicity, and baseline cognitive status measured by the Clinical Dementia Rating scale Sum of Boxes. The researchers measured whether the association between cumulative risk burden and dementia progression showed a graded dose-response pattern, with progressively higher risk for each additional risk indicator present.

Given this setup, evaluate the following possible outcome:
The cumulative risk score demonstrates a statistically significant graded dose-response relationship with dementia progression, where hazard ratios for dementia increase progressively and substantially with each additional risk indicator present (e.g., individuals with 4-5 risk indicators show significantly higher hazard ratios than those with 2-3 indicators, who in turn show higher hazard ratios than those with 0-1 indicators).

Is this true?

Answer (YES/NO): YES